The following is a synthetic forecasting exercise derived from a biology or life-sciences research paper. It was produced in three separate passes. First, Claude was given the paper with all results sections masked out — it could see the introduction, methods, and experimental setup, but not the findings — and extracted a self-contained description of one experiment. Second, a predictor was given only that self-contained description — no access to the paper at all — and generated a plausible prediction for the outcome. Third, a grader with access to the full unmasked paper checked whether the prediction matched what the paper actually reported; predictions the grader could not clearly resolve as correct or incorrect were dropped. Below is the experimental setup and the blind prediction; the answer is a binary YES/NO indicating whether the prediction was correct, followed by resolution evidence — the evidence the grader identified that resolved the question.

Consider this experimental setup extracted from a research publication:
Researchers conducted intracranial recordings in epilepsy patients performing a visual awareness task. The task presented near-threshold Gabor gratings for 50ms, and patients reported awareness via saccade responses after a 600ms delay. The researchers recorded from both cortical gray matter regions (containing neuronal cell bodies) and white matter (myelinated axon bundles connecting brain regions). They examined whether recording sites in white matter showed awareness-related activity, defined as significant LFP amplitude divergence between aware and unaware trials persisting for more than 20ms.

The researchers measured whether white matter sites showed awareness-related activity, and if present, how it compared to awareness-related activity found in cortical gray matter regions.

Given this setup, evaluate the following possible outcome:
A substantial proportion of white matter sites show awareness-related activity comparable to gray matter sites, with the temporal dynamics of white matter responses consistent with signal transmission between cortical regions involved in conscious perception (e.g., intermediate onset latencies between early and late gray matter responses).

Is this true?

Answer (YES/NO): NO